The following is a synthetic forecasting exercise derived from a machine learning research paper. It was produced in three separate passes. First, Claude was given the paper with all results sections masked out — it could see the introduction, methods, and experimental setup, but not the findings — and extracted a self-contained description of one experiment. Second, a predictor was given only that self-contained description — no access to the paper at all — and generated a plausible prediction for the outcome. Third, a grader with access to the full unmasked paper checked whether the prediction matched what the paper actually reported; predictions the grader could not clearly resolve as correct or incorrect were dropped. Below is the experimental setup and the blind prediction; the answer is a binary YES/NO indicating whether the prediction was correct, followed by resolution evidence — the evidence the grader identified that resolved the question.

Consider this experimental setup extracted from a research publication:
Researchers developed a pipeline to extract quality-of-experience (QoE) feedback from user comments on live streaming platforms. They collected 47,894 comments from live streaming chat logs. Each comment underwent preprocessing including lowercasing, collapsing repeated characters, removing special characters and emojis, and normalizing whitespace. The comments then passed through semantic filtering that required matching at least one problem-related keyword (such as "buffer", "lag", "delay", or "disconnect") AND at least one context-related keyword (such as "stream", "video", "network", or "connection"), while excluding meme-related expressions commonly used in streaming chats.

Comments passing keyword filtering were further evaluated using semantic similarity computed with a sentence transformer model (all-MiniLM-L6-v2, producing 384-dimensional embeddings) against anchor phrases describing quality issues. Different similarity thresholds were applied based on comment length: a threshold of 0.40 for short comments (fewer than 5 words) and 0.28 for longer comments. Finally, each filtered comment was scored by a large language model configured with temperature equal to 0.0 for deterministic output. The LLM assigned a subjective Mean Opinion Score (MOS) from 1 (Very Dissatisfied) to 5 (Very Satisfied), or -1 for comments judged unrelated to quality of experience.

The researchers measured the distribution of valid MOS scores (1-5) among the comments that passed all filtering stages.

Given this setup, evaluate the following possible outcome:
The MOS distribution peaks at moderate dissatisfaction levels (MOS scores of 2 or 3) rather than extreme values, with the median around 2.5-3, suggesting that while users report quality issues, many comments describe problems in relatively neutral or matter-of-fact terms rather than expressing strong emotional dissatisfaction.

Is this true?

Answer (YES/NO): NO